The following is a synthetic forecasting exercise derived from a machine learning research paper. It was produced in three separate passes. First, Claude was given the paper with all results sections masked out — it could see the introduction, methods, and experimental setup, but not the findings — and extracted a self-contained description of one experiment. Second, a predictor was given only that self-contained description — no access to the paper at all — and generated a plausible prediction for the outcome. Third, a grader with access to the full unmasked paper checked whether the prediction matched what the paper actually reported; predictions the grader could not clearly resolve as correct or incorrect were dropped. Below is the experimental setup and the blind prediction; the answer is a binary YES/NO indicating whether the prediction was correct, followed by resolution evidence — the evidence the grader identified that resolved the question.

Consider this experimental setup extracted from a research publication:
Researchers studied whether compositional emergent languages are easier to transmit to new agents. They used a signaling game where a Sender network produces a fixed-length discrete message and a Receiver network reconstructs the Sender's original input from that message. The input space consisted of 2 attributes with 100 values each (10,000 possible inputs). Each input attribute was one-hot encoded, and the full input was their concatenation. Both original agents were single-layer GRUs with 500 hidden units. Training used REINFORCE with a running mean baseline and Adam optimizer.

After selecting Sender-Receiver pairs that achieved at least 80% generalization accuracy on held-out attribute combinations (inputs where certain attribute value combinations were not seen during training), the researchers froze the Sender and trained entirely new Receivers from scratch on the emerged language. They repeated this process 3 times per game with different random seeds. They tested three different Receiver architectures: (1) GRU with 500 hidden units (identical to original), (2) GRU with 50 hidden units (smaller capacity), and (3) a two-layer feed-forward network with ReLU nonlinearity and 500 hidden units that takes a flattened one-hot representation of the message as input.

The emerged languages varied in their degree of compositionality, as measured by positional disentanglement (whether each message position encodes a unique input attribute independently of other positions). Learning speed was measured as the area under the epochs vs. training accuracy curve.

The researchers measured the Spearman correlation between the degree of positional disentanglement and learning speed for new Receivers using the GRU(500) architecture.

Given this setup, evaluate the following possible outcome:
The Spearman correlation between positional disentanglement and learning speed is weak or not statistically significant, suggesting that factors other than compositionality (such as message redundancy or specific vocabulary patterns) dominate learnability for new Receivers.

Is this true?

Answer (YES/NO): NO